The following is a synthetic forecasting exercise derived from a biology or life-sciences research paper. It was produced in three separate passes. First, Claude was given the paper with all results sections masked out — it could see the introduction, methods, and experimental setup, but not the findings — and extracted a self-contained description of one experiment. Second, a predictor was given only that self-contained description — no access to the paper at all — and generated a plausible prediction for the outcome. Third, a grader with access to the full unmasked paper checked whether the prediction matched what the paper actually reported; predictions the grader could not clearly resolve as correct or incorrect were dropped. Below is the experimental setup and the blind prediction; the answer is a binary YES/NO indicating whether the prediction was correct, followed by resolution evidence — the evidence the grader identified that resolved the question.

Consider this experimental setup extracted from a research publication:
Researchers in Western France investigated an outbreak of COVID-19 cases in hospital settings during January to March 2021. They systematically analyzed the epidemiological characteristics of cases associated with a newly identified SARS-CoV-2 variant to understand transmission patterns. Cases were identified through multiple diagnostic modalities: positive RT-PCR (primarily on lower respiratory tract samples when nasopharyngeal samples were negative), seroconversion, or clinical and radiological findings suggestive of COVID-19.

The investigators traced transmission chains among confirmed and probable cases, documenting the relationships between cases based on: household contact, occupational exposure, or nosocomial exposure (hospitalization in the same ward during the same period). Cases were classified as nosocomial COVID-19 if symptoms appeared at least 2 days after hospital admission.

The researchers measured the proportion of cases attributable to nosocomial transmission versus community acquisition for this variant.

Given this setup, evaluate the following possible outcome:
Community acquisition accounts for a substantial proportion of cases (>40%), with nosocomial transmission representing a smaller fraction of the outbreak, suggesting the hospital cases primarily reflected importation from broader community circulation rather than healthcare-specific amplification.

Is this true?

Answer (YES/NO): NO